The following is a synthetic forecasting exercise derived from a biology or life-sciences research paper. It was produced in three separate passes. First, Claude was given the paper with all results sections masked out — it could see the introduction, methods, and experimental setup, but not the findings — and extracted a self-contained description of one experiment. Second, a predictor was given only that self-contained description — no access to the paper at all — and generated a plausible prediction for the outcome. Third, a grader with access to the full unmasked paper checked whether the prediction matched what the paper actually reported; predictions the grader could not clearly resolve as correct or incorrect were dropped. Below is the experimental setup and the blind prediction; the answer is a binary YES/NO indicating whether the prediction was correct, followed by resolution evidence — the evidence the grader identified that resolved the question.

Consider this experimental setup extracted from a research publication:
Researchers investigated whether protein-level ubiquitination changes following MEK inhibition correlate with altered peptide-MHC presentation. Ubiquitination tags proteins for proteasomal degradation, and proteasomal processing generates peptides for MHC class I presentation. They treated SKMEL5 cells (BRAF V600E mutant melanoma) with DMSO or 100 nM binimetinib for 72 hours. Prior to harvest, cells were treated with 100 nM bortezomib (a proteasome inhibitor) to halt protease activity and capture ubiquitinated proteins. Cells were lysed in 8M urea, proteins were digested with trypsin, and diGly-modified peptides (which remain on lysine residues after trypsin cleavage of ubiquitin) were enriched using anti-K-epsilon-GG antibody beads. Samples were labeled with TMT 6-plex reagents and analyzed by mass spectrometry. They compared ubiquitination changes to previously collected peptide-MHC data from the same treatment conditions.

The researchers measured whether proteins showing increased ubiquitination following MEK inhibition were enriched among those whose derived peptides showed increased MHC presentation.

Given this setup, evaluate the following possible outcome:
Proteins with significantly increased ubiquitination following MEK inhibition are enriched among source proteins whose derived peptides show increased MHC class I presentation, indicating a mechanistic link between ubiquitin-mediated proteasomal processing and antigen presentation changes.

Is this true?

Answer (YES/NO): NO